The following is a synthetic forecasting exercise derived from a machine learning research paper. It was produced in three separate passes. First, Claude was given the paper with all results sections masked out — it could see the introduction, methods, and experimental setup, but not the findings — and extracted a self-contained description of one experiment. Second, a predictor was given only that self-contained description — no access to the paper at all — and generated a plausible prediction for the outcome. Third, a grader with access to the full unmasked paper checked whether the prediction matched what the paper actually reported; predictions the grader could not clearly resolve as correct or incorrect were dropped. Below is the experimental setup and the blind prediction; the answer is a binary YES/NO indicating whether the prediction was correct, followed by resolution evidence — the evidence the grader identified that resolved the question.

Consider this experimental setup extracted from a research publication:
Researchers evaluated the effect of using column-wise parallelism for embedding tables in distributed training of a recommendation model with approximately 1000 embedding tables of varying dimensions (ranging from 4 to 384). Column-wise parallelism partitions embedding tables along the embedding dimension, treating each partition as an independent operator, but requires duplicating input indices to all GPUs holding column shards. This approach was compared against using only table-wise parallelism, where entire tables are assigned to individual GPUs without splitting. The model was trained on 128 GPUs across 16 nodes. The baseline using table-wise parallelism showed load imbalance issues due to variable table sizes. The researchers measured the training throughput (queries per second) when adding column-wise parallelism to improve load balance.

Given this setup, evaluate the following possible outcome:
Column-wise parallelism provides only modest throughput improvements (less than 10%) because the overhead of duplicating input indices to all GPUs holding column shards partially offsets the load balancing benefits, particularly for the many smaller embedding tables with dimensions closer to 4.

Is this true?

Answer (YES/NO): NO